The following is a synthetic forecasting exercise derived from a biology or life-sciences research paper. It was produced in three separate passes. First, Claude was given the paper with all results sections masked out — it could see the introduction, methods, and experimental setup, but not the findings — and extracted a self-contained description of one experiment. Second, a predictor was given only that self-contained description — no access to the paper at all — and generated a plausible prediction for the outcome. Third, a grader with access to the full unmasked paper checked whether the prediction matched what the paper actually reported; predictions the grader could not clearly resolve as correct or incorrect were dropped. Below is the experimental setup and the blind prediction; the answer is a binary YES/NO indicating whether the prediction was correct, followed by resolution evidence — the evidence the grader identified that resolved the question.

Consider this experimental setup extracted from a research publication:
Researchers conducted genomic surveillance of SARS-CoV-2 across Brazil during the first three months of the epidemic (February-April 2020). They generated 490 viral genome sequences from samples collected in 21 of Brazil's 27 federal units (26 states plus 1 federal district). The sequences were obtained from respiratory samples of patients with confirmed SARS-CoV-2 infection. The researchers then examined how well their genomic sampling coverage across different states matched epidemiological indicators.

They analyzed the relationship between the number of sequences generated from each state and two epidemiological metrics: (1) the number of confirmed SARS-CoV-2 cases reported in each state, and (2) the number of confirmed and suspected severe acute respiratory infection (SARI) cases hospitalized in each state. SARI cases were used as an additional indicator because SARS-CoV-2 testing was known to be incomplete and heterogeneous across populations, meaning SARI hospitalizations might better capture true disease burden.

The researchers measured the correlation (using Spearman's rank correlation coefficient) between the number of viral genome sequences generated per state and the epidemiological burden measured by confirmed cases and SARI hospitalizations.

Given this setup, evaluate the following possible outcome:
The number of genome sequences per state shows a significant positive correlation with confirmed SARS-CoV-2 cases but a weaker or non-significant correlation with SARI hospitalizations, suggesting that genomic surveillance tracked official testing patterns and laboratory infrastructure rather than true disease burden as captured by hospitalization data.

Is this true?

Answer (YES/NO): NO